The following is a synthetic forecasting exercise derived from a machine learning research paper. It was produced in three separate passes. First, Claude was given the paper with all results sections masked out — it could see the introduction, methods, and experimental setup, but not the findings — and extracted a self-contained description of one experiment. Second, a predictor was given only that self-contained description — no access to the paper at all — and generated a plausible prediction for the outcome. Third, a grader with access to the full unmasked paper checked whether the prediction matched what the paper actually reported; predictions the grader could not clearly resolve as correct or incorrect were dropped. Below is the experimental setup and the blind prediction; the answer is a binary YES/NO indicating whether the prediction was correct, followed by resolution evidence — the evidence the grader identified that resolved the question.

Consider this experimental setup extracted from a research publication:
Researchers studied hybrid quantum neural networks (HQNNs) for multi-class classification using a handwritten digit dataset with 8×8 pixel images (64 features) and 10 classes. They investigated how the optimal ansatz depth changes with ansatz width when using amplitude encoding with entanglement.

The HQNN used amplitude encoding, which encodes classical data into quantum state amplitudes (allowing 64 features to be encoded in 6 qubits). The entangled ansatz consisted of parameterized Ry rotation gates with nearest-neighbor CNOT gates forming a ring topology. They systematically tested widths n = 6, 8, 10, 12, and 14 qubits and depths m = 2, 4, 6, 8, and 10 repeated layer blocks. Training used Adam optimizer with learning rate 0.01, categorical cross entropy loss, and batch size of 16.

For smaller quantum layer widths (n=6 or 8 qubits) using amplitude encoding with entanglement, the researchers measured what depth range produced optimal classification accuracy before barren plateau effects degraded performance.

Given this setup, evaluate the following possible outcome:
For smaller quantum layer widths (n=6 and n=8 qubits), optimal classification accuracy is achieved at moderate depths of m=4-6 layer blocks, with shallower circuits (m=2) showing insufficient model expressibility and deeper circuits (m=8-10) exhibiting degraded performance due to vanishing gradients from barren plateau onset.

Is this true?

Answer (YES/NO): NO